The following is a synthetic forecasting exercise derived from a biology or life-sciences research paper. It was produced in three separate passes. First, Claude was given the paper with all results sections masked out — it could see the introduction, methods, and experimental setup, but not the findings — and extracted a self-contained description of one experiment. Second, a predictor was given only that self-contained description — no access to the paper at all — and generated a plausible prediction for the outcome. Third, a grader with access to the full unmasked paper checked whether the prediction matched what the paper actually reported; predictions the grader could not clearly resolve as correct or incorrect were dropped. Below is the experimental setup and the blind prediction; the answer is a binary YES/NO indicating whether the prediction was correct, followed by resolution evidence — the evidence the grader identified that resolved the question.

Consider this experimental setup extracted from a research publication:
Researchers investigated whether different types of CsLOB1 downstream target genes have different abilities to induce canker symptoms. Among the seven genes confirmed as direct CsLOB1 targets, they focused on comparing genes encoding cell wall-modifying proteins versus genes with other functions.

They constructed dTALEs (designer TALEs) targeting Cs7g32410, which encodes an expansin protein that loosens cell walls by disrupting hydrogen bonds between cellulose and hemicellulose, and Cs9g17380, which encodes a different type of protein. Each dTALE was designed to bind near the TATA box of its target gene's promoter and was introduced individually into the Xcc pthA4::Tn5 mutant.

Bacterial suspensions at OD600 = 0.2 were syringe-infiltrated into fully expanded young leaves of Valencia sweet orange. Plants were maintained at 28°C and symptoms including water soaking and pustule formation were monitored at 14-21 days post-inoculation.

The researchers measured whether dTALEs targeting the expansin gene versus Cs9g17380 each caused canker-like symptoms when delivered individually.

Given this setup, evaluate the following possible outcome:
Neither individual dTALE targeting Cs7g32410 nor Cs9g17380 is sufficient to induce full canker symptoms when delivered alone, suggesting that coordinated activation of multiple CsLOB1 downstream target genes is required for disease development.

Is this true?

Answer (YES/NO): NO